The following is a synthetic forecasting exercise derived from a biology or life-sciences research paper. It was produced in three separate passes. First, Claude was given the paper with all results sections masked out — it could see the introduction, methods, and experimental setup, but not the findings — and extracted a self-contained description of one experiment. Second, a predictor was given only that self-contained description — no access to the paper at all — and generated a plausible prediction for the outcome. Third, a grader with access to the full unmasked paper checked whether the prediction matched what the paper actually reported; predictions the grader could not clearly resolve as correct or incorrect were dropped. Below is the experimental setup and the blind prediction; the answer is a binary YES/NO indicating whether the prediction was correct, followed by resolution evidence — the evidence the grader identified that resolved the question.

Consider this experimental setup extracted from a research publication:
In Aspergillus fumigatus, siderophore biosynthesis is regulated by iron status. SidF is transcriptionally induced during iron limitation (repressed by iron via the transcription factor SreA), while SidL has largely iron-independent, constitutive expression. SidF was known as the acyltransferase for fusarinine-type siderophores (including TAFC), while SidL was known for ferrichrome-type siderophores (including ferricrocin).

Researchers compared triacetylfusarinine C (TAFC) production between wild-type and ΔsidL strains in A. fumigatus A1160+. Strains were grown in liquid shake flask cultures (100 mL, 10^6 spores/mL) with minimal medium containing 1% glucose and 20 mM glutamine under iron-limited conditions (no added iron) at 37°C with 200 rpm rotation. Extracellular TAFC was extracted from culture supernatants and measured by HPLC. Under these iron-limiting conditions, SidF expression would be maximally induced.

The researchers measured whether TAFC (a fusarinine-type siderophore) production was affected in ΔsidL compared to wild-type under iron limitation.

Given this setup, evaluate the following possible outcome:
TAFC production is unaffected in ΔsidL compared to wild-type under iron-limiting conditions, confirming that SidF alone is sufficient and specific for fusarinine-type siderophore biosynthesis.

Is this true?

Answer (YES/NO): YES